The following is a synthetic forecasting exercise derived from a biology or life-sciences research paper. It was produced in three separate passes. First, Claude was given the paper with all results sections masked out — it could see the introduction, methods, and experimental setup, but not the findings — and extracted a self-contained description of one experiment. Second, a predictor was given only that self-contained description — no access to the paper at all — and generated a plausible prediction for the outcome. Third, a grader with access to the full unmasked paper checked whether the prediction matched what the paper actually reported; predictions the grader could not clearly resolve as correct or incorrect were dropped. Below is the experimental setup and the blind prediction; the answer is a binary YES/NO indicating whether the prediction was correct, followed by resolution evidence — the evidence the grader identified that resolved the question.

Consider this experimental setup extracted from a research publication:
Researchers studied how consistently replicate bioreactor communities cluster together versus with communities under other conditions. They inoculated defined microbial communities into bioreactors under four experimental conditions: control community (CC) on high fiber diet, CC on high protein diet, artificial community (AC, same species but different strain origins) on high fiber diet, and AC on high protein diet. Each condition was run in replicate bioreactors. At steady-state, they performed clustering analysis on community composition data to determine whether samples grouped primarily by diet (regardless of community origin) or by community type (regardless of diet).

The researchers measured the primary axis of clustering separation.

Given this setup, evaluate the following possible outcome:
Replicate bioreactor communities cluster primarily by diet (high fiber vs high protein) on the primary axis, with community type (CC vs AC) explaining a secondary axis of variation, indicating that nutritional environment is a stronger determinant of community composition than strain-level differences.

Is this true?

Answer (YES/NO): NO